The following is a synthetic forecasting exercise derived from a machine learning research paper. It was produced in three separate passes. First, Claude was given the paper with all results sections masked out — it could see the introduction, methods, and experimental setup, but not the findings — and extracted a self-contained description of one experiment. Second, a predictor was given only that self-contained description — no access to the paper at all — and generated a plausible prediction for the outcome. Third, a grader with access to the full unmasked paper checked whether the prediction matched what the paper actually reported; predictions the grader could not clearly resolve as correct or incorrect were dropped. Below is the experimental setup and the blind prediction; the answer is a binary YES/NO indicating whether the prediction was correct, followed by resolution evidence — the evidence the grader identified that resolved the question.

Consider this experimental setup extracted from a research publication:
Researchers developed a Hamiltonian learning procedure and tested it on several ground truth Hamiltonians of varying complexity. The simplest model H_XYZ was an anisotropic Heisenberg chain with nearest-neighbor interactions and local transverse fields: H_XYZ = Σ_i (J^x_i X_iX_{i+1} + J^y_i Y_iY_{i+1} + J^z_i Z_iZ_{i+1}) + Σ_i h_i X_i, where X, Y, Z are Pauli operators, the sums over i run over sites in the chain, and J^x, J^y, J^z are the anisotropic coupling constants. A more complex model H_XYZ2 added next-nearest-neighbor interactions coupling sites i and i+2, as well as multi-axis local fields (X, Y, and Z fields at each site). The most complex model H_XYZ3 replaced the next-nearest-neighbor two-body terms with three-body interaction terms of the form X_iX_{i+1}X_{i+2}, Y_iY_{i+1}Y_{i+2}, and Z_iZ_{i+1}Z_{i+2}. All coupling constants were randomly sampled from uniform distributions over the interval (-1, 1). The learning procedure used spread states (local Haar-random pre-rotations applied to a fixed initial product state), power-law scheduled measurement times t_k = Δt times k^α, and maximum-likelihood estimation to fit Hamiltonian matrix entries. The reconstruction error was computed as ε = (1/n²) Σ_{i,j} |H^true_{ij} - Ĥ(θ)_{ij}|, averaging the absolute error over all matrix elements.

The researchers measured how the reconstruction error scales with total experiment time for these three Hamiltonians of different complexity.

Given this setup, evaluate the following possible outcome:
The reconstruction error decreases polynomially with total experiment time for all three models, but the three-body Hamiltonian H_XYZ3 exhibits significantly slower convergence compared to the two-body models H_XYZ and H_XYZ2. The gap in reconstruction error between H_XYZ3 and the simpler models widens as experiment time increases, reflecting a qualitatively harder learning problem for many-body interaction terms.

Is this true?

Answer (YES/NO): NO